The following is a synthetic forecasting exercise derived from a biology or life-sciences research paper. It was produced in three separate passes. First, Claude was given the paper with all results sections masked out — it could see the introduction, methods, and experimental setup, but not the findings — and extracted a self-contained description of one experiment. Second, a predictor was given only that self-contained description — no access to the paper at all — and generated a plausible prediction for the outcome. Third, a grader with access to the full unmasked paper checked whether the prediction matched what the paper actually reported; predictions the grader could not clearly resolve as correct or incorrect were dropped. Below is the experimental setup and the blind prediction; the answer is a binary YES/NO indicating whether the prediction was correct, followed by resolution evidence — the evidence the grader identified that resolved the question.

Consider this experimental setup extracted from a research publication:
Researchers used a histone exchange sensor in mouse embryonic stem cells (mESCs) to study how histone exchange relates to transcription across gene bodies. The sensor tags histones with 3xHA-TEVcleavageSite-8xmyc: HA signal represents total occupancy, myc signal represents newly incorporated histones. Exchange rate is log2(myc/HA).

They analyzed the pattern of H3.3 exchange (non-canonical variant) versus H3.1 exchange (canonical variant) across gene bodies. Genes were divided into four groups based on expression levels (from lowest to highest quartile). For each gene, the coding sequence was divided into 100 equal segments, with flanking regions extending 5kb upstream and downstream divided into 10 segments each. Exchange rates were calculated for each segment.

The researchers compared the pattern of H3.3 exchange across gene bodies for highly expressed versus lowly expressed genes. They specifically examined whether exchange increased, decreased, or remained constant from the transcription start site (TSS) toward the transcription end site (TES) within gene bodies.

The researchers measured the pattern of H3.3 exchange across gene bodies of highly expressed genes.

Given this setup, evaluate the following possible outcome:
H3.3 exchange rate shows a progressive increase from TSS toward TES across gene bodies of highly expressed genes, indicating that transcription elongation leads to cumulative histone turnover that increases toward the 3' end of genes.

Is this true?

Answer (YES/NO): NO